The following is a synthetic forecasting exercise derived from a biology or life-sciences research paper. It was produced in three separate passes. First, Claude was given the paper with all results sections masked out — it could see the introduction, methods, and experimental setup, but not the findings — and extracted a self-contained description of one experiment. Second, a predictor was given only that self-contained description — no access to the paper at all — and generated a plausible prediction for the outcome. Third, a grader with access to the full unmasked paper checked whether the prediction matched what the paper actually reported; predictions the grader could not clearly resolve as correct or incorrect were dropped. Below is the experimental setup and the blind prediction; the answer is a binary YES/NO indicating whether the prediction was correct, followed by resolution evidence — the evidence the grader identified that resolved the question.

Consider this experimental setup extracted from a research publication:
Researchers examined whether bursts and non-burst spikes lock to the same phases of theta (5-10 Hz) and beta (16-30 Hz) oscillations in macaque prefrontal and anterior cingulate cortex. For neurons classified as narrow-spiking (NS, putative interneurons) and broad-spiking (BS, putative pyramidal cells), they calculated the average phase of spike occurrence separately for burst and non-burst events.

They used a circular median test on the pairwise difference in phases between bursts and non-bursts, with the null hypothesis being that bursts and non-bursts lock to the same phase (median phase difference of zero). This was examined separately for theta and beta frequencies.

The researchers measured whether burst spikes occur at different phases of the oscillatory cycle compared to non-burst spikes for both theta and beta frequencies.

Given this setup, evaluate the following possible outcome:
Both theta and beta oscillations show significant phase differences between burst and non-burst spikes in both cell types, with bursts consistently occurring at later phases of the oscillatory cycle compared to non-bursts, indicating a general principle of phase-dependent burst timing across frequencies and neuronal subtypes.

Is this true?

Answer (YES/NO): NO